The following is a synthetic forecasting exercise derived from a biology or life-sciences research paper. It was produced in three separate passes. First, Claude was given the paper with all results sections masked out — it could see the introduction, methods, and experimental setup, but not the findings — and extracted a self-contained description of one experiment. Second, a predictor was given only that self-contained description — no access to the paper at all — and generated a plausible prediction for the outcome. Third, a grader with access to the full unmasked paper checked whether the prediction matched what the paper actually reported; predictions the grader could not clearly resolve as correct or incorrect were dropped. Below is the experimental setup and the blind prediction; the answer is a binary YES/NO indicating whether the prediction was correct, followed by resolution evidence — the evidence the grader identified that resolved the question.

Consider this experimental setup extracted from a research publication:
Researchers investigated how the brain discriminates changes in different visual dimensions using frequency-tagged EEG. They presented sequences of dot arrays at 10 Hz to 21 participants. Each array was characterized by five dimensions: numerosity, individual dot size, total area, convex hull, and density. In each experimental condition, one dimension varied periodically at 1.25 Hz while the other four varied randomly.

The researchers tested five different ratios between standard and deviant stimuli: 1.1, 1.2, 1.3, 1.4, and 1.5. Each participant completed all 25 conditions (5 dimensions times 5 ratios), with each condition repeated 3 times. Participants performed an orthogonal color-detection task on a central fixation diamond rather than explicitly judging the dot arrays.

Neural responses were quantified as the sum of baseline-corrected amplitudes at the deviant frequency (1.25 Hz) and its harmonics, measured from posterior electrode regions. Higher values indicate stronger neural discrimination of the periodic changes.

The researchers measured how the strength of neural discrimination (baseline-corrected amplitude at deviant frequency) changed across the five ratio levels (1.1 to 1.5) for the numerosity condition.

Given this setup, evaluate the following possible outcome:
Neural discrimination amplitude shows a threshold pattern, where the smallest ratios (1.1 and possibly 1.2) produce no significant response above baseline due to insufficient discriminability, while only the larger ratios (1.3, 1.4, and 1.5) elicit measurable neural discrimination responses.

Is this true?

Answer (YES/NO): NO